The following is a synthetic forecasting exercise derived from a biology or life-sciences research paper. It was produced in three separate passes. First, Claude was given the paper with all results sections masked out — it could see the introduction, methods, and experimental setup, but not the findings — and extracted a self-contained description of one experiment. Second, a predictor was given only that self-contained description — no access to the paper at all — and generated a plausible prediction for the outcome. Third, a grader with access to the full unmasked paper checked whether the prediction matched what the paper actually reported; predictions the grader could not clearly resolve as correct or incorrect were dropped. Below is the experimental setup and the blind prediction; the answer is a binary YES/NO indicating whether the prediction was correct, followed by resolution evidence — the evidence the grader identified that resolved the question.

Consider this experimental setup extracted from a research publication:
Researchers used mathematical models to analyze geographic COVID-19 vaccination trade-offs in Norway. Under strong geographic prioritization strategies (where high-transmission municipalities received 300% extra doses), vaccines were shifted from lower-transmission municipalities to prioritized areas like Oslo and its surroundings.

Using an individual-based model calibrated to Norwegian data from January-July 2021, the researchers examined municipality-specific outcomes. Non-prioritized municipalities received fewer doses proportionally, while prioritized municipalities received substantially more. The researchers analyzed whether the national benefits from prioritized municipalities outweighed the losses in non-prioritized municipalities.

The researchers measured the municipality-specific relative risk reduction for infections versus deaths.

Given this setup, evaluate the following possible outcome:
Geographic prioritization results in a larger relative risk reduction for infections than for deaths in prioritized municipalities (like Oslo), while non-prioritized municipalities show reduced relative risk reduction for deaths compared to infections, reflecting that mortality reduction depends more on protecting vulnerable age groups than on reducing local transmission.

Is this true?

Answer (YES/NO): NO